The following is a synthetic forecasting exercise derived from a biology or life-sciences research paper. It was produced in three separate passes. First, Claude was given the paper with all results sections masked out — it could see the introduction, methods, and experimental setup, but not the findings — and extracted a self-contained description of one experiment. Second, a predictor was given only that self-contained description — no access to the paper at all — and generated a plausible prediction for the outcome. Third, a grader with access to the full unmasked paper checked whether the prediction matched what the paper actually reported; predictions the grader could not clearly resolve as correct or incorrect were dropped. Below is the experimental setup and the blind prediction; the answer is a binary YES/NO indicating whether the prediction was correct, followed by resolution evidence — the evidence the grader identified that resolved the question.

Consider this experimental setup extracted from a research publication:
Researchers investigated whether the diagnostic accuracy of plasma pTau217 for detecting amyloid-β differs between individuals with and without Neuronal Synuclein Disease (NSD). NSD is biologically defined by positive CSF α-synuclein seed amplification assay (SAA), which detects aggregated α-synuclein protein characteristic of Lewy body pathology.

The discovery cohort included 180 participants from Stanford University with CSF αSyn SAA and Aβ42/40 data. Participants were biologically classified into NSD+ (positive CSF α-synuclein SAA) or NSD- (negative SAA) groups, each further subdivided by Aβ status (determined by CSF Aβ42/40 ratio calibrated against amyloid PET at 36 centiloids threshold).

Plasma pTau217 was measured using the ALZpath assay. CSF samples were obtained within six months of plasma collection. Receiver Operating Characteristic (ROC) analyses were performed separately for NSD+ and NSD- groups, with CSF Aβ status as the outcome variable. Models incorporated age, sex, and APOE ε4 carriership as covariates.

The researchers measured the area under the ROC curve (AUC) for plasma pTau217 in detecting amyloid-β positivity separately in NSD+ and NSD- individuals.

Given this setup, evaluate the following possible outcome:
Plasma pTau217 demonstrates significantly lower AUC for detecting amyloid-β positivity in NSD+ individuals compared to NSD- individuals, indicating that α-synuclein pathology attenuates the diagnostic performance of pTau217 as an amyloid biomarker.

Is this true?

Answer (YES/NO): NO